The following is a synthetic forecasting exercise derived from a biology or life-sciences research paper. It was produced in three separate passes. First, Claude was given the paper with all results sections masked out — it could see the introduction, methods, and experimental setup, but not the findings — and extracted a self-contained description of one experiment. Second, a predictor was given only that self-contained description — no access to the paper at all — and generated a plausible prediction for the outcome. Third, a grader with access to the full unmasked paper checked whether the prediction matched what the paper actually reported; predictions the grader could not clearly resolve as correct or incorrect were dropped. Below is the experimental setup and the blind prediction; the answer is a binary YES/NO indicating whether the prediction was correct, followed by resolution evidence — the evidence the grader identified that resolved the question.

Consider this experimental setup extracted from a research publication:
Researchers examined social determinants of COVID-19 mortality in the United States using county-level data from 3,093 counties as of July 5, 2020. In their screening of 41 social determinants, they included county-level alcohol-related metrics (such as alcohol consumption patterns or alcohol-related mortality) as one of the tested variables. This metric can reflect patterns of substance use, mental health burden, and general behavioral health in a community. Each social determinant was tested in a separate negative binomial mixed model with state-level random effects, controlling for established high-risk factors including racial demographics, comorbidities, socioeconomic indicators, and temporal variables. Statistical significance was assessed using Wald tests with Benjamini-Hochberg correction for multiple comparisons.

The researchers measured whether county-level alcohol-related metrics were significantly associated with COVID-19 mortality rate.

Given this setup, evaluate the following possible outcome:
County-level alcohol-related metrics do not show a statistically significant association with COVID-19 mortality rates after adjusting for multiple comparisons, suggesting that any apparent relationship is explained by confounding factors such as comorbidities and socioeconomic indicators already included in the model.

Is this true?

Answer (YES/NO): NO